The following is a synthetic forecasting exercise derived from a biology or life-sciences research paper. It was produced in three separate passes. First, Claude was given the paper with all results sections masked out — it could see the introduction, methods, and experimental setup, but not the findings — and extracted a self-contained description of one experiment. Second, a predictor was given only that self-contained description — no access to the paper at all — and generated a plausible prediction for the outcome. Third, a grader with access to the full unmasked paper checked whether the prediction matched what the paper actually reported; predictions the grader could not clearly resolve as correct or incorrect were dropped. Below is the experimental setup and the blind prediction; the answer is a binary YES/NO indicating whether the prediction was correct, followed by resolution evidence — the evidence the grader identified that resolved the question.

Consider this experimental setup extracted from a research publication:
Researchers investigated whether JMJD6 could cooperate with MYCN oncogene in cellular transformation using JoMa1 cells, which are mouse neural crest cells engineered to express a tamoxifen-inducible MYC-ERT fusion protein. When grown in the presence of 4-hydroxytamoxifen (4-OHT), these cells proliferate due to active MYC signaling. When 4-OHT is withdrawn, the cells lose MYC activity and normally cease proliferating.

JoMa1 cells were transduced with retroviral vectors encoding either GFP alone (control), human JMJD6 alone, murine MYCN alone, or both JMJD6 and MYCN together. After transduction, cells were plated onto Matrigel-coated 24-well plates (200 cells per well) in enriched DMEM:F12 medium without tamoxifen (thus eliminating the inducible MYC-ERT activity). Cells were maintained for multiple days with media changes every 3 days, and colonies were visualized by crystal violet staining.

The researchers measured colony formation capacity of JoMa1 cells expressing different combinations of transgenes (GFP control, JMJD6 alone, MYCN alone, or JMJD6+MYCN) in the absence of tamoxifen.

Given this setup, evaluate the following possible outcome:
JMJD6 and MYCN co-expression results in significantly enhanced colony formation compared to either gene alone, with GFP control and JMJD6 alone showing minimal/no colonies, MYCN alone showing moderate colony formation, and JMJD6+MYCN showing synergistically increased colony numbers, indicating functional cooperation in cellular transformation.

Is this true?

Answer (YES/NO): YES